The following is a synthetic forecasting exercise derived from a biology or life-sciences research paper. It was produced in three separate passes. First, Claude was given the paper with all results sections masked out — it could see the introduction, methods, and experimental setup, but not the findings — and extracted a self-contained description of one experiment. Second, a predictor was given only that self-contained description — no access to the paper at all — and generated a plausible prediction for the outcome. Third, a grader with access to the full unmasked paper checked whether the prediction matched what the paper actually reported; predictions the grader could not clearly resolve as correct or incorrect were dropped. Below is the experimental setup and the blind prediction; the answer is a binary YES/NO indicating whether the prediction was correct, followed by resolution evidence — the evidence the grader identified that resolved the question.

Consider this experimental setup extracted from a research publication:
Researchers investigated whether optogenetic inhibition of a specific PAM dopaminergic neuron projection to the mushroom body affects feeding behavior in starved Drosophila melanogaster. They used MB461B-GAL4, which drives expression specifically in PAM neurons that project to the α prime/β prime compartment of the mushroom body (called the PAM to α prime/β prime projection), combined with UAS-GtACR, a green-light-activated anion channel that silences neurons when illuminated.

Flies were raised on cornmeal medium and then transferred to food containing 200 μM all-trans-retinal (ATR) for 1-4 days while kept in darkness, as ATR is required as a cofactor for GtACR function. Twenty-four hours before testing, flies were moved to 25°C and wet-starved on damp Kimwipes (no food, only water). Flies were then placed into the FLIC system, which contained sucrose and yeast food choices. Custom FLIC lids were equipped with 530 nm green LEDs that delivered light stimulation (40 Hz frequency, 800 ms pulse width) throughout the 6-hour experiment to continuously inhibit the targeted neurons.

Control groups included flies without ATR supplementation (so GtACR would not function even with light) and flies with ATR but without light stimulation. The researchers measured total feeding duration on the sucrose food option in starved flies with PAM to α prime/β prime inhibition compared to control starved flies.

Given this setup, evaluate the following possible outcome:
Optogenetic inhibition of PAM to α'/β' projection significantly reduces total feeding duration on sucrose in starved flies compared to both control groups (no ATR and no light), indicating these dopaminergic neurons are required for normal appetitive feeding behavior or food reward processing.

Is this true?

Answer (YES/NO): NO